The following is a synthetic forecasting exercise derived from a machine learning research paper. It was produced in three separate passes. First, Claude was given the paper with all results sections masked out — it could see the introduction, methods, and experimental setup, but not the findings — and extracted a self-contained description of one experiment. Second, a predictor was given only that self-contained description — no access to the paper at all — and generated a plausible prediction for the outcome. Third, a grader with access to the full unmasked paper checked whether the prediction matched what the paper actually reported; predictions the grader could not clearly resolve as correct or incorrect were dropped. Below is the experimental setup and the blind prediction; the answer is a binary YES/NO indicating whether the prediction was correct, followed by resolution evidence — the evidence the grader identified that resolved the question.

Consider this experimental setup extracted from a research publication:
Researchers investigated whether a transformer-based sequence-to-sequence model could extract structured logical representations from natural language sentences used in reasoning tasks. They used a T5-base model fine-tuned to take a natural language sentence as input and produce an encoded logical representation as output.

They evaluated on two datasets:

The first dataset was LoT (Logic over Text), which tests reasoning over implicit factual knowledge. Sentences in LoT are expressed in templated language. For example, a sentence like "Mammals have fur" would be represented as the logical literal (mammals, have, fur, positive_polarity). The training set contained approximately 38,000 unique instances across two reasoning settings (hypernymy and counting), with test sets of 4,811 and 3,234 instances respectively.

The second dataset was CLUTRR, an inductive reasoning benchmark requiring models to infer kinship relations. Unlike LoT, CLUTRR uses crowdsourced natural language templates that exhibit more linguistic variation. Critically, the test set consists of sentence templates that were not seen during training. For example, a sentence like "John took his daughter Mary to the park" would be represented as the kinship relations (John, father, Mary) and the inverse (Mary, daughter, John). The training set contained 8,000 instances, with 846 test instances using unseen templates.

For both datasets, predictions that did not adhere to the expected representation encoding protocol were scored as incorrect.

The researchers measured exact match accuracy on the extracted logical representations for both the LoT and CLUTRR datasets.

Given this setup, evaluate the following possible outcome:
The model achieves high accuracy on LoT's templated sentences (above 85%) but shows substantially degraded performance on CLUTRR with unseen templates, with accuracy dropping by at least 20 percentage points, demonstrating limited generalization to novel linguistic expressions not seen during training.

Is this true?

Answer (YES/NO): NO